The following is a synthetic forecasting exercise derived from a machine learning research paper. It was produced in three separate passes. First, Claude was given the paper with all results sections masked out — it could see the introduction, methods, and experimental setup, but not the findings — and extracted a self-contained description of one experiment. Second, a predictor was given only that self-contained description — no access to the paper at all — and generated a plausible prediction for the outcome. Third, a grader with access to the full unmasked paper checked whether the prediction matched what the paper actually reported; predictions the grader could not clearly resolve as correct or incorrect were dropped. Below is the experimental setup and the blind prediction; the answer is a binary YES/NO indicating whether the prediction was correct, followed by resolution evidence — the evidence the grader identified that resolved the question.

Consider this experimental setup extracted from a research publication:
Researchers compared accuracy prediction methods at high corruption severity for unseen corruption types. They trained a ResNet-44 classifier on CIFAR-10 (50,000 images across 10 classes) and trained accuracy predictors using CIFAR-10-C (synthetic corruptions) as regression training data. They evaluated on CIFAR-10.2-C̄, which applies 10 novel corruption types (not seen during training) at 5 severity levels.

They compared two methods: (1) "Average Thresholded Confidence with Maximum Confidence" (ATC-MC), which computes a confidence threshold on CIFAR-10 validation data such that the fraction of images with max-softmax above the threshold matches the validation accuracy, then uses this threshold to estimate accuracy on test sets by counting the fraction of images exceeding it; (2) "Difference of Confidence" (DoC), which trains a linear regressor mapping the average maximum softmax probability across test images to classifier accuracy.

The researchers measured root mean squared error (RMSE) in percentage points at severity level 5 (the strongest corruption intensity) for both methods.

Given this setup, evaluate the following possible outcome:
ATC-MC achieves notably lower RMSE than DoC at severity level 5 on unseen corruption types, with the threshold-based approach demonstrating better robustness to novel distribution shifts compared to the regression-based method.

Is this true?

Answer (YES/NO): NO